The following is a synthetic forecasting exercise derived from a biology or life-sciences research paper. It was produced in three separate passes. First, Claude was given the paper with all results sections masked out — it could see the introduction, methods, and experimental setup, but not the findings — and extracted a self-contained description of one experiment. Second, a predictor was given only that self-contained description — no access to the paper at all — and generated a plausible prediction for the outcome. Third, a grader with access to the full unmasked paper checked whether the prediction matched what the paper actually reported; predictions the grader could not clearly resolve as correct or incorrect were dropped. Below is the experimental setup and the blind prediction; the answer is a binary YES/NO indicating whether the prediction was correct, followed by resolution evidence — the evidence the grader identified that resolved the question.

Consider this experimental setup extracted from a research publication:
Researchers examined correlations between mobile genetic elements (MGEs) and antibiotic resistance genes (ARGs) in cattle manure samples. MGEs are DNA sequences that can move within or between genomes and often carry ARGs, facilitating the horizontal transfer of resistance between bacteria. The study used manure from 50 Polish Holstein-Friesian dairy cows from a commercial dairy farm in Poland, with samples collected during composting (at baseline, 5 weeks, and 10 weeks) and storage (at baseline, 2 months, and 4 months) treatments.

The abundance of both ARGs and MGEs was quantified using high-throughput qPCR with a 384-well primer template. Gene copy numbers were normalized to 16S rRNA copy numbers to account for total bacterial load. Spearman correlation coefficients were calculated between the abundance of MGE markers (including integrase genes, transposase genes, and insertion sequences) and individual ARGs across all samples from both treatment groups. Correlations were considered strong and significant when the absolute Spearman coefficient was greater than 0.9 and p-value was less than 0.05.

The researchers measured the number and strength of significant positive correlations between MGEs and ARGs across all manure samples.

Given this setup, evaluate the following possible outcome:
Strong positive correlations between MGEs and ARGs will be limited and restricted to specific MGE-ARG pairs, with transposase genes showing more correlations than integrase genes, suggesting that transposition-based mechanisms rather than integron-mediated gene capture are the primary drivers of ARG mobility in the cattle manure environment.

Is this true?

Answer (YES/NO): NO